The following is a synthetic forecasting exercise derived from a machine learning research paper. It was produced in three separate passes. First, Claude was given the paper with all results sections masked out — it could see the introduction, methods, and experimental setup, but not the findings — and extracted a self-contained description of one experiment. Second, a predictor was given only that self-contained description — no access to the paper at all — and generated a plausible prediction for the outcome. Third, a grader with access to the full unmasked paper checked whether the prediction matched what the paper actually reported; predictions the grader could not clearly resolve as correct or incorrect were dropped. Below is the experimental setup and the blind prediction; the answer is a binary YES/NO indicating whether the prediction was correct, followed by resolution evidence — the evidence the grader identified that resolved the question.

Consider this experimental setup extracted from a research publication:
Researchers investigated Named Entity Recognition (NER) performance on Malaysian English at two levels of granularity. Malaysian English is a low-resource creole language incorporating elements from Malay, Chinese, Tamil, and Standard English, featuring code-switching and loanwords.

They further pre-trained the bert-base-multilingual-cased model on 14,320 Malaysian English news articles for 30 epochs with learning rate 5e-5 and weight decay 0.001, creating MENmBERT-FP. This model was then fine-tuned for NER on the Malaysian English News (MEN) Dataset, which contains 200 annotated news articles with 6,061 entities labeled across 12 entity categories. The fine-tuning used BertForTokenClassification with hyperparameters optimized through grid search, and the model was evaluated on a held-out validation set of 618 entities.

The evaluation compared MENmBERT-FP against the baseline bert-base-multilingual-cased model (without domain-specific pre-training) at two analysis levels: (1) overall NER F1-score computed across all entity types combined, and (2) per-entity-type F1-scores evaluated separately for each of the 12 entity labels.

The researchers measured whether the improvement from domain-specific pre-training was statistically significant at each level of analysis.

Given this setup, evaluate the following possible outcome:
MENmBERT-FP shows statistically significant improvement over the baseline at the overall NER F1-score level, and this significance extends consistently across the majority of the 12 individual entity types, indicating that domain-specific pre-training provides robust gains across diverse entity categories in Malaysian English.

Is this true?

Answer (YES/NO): NO